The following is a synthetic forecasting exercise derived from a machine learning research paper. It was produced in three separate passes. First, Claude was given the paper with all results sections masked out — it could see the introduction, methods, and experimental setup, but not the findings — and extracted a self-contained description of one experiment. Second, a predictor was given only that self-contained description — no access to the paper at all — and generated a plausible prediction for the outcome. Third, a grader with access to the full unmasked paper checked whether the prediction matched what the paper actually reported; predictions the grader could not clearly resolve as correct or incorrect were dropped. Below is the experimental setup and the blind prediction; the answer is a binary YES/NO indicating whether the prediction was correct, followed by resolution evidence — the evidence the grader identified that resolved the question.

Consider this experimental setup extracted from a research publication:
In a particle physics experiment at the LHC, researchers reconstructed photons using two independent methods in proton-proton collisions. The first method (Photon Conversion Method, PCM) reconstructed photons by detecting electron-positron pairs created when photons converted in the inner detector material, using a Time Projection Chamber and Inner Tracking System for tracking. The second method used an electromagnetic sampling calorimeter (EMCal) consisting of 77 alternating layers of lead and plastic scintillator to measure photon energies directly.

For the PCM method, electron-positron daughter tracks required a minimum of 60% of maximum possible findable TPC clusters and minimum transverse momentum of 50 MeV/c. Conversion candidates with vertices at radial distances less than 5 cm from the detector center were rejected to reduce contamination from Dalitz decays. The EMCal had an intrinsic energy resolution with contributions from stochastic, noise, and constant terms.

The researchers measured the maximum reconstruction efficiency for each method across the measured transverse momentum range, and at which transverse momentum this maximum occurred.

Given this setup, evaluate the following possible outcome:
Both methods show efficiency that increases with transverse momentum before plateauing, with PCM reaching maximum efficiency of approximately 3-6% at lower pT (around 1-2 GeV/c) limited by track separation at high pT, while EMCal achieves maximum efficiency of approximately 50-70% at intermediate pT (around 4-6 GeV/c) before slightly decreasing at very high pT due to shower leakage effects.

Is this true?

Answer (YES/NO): NO